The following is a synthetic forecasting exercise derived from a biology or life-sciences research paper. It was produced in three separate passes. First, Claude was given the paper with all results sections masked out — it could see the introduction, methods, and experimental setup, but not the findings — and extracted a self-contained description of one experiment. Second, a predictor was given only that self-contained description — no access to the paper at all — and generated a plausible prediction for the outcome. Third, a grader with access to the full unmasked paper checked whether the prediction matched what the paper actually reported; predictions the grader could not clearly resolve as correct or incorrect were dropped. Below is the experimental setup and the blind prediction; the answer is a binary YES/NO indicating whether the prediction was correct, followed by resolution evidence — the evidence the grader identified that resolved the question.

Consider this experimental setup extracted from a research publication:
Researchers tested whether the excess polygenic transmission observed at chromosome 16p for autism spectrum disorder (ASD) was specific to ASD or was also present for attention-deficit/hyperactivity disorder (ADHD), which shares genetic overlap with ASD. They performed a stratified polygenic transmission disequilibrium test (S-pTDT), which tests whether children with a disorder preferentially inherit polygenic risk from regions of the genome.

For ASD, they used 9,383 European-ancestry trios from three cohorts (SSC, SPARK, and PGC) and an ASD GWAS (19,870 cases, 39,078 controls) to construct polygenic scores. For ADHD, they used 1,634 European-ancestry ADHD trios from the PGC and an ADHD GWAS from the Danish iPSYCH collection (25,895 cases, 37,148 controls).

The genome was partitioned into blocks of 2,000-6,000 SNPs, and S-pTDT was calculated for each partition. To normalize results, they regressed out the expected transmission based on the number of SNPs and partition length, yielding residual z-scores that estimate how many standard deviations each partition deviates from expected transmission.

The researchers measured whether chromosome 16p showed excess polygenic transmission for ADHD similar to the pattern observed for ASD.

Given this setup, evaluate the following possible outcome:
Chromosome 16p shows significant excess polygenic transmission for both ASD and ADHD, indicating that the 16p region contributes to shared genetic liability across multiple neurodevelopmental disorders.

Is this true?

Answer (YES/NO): NO